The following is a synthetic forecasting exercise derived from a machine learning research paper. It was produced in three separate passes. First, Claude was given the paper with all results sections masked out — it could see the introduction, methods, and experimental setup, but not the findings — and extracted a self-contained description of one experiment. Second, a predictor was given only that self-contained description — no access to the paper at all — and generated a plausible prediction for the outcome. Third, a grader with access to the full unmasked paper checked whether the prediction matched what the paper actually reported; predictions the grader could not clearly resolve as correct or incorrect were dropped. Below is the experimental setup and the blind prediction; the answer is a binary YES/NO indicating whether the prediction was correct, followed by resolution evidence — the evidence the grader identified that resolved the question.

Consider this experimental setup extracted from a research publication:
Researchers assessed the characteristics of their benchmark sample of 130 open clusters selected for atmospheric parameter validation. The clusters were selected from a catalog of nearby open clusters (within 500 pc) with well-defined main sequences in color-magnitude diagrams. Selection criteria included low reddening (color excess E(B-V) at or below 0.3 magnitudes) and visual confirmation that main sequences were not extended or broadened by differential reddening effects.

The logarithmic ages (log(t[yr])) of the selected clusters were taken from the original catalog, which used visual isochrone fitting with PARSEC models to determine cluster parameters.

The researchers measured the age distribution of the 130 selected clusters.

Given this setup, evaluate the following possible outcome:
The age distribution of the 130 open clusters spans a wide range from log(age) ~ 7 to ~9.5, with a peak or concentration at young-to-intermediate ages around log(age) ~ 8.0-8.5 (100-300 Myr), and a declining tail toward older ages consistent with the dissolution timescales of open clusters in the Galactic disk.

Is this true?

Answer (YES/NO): NO